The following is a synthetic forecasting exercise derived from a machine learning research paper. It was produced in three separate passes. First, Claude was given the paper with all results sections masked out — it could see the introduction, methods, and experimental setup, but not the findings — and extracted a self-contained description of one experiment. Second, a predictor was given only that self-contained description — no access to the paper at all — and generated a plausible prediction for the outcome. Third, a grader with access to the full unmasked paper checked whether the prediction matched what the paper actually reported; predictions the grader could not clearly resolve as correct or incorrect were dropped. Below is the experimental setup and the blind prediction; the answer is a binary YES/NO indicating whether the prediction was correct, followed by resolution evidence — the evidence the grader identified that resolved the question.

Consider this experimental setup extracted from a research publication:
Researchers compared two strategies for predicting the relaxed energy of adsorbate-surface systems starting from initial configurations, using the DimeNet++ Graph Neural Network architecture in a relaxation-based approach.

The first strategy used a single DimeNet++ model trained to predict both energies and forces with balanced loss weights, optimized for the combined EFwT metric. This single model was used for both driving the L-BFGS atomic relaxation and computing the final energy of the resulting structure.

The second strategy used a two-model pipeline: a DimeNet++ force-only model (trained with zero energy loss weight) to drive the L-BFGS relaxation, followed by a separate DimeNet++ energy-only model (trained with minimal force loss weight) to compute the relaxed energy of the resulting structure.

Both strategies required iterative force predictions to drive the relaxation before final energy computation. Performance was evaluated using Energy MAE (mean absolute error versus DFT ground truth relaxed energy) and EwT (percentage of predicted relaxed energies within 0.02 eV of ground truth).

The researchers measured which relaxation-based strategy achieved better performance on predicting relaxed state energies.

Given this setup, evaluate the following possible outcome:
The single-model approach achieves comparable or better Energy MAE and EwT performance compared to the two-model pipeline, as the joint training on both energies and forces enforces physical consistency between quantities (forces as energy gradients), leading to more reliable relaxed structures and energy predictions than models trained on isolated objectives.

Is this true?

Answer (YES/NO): NO